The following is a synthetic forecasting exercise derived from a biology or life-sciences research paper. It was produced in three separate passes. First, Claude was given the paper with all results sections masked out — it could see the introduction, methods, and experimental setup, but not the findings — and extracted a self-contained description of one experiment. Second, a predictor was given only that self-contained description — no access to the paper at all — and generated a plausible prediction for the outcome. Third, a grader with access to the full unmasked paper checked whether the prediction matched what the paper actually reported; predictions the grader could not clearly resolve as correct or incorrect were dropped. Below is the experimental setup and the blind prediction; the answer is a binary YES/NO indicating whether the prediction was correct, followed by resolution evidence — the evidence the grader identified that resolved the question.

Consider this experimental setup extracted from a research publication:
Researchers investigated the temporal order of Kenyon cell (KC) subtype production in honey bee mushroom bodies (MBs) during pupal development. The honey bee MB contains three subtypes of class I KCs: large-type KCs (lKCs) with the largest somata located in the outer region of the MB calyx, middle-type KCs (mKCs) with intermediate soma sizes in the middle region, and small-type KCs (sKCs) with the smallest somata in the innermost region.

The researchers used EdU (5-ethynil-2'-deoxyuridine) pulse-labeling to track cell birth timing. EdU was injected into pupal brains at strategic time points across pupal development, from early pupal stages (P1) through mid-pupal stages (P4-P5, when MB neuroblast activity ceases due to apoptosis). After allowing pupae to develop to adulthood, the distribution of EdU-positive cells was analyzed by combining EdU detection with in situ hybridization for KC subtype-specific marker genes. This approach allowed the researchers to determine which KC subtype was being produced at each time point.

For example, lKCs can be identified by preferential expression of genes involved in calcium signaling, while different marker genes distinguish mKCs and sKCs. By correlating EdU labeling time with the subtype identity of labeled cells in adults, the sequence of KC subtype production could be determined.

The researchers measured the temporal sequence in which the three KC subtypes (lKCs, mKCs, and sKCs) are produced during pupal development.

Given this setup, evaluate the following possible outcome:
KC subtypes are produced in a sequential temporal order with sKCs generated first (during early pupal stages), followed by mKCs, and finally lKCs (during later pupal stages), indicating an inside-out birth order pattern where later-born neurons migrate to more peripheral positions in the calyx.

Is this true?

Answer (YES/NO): NO